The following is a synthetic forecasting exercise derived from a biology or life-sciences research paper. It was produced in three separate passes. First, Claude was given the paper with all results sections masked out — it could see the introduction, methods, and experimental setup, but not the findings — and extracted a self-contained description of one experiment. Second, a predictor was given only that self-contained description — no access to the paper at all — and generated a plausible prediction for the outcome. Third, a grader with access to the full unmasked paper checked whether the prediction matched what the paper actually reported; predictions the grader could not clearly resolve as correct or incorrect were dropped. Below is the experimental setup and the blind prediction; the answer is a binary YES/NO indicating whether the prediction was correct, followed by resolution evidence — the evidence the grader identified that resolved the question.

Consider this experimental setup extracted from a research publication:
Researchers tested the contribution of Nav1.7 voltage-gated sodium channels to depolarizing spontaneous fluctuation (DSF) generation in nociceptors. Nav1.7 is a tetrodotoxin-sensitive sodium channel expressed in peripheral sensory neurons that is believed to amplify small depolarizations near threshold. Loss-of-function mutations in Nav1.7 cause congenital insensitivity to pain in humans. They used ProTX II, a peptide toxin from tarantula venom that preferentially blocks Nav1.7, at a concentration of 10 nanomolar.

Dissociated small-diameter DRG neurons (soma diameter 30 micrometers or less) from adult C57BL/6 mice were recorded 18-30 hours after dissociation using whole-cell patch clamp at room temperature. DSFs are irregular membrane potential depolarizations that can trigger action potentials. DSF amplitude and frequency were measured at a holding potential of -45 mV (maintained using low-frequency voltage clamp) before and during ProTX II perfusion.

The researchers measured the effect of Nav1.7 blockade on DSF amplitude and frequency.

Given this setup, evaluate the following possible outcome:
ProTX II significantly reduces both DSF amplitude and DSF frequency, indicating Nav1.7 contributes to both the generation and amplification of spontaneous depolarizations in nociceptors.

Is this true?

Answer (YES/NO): YES